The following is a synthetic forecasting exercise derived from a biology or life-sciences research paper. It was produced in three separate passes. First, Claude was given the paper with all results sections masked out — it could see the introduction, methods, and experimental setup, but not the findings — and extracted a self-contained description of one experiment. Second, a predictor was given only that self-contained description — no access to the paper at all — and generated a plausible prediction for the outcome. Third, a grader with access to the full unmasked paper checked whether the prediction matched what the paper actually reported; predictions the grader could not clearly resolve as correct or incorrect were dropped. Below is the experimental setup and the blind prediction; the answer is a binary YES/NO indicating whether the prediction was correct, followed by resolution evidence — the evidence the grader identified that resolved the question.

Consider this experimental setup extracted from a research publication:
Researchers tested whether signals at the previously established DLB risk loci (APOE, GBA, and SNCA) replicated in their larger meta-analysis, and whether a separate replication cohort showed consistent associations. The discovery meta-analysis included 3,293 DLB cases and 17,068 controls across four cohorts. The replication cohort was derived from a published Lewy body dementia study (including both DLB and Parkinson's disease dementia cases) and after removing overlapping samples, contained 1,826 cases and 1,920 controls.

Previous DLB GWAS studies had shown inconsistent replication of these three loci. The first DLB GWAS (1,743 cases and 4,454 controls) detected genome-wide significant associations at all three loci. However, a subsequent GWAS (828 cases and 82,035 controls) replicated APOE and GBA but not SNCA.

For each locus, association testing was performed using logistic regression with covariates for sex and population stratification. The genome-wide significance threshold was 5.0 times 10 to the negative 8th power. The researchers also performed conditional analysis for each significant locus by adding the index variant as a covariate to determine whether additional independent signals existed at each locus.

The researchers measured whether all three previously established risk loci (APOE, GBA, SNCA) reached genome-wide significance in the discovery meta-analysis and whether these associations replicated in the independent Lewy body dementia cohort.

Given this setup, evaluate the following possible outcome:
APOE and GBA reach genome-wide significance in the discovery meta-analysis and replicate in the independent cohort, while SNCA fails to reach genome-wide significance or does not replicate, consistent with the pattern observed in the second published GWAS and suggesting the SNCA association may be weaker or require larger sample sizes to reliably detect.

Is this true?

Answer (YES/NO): NO